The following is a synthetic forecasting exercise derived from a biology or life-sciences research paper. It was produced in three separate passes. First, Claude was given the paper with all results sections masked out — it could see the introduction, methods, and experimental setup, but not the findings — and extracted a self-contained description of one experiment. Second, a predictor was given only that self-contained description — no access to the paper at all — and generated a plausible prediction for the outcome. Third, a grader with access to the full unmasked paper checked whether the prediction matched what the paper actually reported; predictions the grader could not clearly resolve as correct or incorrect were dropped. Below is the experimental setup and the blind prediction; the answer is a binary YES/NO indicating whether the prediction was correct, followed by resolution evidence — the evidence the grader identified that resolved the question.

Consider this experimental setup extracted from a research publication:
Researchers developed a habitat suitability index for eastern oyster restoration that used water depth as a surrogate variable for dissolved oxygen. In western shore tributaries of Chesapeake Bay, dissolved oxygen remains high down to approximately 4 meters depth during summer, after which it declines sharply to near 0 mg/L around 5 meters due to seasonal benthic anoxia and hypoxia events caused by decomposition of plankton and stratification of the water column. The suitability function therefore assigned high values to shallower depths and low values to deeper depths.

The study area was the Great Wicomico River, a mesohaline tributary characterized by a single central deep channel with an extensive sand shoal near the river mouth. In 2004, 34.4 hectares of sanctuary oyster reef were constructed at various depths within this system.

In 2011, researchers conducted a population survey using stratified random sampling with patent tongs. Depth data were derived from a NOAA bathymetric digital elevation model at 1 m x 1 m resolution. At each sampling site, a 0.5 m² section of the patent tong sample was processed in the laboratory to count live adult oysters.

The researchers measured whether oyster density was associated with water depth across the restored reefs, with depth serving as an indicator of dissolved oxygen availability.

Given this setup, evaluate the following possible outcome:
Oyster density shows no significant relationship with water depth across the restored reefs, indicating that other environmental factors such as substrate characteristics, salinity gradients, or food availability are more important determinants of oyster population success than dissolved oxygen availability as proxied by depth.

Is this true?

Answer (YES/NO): NO